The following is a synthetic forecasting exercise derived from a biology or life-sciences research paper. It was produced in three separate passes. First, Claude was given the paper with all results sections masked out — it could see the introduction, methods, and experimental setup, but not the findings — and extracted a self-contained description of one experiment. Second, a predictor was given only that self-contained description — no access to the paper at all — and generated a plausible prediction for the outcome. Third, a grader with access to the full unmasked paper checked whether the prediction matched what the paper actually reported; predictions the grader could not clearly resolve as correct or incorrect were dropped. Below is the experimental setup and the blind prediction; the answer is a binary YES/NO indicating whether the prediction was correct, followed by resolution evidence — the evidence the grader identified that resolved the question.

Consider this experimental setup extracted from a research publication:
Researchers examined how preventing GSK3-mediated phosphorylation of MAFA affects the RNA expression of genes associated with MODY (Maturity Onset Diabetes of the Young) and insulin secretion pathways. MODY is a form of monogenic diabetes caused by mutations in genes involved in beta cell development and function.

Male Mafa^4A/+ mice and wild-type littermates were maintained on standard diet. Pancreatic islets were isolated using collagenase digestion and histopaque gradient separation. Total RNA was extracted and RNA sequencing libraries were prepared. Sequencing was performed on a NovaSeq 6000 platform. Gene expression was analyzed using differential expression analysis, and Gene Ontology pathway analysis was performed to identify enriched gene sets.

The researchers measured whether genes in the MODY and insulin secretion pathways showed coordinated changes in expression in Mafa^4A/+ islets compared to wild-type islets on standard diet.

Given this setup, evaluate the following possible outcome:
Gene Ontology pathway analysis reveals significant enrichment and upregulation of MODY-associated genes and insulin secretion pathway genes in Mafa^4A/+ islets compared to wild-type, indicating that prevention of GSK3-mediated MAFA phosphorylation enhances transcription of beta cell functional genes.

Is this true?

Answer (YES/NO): NO